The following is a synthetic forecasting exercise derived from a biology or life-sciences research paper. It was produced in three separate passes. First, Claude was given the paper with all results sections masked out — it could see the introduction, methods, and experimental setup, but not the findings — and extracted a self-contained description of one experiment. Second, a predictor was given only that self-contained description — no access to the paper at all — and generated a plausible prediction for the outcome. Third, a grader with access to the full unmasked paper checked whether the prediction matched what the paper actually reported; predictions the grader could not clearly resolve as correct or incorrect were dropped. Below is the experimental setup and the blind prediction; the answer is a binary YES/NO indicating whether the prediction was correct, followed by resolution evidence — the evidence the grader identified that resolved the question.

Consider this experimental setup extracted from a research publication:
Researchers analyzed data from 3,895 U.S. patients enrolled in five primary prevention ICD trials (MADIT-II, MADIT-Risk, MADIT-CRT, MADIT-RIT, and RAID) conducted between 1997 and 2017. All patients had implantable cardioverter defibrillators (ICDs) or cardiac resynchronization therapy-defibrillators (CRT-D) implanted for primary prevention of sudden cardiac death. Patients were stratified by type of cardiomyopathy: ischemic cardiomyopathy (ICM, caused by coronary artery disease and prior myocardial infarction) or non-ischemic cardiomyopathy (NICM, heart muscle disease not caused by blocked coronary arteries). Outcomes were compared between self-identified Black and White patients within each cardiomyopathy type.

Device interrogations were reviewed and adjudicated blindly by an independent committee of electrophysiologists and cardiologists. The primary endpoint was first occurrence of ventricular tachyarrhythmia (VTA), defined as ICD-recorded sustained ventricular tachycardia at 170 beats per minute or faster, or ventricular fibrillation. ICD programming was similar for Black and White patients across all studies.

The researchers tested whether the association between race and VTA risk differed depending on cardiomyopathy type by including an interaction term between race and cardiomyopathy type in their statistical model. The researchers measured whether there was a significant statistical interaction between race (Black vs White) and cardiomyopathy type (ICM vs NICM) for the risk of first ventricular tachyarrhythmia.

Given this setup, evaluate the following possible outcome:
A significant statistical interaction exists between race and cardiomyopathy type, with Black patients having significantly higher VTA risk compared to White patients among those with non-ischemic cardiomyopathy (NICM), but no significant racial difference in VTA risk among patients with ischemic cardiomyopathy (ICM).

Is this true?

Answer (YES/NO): YES